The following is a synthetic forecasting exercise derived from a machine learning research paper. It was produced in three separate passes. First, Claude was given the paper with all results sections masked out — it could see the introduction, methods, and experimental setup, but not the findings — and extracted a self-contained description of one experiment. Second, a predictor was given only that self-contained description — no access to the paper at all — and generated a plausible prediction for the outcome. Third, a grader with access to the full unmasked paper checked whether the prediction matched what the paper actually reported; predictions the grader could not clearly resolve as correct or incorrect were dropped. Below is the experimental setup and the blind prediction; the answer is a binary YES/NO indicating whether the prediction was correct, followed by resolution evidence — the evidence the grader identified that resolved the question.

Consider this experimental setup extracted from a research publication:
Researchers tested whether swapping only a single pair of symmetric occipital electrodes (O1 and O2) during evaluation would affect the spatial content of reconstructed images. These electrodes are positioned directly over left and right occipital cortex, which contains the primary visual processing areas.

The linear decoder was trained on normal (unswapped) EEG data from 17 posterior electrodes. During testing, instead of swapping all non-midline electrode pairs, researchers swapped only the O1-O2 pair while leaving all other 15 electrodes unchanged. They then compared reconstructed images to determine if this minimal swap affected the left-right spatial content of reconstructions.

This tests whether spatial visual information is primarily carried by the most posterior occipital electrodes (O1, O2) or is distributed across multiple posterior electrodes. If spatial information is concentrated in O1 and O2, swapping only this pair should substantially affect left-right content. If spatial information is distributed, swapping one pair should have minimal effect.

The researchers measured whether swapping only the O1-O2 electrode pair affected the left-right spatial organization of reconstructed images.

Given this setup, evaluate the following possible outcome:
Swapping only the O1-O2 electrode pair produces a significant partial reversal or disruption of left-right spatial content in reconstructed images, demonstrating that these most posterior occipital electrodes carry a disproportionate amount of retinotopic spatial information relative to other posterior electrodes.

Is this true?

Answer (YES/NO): NO